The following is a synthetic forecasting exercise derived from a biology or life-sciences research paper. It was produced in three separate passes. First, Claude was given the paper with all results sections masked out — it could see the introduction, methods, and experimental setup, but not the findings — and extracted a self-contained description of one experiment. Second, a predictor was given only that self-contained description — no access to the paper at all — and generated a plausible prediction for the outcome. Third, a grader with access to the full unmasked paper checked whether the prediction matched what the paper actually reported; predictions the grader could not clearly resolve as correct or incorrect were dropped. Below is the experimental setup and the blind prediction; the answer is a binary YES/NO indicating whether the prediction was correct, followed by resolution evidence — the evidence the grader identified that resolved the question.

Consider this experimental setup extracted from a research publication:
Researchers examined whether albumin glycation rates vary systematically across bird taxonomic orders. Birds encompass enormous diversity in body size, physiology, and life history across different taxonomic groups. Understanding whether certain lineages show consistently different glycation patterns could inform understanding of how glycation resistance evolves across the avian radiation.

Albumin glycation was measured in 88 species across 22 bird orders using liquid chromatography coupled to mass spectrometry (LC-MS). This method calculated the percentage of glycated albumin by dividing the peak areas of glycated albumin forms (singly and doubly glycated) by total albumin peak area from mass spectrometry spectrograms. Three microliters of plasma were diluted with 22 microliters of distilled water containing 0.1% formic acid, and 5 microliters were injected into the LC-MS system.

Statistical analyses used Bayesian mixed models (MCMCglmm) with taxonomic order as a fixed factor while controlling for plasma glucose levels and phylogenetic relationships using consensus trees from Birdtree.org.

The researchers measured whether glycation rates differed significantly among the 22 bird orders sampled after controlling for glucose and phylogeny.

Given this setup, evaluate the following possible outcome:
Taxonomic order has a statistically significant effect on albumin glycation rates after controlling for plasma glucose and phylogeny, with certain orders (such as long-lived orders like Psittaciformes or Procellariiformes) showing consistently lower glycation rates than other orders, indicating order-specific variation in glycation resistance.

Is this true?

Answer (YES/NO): NO